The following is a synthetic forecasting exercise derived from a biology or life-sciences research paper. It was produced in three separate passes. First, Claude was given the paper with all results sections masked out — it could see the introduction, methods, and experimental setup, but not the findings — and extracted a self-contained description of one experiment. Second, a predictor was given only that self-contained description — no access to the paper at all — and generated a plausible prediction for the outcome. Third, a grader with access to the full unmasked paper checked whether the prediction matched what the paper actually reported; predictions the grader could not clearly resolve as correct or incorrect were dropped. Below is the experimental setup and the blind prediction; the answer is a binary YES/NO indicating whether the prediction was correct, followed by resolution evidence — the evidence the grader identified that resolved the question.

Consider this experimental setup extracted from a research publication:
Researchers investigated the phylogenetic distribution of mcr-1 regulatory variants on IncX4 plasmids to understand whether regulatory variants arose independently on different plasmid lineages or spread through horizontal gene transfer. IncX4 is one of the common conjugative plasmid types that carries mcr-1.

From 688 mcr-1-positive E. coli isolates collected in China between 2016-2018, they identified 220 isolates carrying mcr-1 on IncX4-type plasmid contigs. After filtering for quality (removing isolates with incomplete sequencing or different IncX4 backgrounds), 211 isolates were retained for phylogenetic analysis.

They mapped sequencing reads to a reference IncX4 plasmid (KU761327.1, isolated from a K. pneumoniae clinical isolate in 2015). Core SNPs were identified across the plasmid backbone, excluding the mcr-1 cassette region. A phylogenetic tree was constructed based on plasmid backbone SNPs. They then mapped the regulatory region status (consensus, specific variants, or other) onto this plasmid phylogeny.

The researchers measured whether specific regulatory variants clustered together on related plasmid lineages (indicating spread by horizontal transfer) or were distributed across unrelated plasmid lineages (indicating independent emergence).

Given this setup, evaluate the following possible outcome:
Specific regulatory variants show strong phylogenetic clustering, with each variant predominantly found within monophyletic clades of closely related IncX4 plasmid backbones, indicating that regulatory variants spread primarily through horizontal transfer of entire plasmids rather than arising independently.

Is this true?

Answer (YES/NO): YES